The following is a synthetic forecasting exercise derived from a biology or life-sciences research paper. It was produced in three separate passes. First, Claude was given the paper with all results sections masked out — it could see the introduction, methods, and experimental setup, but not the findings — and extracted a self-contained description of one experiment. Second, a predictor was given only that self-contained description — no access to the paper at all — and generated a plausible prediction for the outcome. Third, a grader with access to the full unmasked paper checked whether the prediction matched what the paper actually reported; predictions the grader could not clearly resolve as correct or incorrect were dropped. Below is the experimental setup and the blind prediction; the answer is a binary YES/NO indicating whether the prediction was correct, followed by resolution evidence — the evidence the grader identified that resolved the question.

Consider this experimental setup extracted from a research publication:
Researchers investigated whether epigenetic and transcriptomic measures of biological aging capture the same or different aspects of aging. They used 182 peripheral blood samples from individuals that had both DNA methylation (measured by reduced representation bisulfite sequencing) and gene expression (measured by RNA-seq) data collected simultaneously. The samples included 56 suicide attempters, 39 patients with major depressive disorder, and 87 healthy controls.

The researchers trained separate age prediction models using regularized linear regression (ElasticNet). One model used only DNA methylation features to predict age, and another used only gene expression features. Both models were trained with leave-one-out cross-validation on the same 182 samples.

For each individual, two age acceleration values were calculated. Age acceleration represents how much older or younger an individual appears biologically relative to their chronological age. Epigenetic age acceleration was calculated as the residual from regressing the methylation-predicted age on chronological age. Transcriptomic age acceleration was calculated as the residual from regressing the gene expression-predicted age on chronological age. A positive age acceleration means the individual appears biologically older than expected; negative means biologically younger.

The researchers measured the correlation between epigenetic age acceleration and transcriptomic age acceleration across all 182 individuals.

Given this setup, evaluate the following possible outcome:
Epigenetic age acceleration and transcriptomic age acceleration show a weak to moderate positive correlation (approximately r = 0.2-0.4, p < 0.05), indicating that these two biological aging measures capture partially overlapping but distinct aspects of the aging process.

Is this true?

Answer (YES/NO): NO